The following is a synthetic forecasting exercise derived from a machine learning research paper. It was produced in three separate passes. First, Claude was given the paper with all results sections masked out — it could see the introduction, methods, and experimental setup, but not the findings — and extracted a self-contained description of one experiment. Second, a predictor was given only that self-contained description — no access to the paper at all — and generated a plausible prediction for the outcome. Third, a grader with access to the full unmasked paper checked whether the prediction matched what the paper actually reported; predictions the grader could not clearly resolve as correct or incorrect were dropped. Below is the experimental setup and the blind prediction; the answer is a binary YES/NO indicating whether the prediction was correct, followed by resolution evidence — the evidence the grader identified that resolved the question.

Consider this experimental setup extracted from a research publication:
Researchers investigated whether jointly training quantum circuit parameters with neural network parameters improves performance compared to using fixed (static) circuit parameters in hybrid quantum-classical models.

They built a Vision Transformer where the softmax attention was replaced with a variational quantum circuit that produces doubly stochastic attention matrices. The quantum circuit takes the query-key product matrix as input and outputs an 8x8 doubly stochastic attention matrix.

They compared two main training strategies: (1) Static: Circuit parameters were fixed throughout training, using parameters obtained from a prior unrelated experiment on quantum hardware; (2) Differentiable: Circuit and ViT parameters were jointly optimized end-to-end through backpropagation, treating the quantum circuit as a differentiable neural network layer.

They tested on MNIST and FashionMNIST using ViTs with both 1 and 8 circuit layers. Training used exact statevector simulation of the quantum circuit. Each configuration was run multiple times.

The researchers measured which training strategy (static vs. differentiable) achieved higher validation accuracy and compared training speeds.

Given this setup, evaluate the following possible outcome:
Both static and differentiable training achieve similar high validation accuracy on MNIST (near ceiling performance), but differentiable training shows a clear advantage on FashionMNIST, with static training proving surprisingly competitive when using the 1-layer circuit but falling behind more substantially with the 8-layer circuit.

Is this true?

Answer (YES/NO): NO